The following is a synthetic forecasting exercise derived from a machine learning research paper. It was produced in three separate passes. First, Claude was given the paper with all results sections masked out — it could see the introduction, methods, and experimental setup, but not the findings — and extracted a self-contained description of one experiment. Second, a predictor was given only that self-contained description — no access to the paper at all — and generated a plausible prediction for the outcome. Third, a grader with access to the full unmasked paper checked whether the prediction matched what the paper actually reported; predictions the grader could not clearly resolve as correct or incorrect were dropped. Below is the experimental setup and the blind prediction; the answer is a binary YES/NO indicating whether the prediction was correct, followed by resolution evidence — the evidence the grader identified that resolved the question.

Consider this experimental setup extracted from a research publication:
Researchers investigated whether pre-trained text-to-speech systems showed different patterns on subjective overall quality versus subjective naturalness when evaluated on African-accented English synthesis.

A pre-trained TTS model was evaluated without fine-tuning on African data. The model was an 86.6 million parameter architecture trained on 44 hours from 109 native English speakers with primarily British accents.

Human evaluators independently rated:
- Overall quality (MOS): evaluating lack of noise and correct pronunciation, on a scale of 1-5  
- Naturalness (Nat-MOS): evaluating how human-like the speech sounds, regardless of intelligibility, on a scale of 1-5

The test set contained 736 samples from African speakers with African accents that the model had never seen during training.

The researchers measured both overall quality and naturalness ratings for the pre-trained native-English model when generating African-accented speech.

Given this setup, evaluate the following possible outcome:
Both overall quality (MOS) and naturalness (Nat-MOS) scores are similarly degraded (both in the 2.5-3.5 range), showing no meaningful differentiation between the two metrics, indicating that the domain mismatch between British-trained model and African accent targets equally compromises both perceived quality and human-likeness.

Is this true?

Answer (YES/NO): NO